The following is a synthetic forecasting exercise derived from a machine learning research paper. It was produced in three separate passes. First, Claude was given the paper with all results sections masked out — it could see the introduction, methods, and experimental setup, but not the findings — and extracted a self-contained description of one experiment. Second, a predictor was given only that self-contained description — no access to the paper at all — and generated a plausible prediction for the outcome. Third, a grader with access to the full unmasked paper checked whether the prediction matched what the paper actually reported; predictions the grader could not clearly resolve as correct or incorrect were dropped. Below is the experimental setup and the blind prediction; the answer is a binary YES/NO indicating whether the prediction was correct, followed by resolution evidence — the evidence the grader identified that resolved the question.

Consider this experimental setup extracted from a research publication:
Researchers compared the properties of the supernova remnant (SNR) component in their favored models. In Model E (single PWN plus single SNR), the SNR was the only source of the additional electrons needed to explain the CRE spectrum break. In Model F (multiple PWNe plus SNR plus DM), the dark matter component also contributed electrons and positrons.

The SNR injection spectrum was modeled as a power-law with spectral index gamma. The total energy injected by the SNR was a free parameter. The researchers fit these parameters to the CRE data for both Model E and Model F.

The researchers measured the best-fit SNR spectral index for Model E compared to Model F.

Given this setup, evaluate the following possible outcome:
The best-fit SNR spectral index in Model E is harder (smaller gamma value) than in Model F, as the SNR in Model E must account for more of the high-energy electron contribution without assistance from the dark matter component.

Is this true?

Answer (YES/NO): NO